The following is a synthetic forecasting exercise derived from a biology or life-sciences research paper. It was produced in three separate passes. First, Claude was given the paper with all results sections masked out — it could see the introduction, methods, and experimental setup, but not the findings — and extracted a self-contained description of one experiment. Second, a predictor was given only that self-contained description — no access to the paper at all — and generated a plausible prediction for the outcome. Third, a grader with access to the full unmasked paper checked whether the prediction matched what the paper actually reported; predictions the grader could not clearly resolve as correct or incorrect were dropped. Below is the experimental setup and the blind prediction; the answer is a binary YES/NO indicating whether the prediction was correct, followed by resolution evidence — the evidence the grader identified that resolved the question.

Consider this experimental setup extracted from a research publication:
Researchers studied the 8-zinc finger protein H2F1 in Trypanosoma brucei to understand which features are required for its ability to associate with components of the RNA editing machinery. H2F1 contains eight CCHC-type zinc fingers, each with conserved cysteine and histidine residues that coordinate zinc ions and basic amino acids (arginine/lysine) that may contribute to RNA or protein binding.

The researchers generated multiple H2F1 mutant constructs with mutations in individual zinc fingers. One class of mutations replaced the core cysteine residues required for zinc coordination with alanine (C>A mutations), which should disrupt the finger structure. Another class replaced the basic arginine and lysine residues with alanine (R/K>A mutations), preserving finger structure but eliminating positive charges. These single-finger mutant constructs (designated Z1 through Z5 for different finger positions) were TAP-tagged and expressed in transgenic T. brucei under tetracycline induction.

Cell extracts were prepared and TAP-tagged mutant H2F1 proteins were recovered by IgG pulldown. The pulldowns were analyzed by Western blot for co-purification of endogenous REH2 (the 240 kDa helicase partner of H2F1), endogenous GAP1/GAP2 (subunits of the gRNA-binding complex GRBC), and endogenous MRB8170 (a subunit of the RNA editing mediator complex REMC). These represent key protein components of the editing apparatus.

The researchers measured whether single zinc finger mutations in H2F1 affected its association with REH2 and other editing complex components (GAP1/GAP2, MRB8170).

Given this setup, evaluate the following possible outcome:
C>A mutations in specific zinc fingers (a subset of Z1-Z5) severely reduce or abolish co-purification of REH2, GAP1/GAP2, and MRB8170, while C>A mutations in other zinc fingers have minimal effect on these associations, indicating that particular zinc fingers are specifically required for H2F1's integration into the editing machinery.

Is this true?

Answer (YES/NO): NO